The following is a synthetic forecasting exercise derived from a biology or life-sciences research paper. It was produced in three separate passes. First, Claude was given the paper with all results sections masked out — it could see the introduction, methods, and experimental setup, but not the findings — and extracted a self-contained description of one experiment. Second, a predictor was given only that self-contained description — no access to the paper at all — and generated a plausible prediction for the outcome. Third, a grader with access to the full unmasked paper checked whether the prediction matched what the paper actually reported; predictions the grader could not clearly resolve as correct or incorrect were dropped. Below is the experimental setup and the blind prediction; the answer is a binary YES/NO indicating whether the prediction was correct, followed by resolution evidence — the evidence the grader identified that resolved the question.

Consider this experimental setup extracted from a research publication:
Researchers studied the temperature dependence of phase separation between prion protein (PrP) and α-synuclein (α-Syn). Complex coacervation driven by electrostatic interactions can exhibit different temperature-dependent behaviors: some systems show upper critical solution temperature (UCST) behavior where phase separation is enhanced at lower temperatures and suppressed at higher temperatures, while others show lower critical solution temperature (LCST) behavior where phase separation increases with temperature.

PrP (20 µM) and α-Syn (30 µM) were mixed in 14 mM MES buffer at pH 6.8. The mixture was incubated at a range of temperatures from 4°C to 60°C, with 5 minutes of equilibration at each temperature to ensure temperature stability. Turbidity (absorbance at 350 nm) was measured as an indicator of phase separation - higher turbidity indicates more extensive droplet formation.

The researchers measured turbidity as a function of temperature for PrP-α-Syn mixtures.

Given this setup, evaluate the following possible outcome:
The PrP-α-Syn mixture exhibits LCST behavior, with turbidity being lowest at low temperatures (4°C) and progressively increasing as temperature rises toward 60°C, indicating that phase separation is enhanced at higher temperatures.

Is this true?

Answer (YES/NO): YES